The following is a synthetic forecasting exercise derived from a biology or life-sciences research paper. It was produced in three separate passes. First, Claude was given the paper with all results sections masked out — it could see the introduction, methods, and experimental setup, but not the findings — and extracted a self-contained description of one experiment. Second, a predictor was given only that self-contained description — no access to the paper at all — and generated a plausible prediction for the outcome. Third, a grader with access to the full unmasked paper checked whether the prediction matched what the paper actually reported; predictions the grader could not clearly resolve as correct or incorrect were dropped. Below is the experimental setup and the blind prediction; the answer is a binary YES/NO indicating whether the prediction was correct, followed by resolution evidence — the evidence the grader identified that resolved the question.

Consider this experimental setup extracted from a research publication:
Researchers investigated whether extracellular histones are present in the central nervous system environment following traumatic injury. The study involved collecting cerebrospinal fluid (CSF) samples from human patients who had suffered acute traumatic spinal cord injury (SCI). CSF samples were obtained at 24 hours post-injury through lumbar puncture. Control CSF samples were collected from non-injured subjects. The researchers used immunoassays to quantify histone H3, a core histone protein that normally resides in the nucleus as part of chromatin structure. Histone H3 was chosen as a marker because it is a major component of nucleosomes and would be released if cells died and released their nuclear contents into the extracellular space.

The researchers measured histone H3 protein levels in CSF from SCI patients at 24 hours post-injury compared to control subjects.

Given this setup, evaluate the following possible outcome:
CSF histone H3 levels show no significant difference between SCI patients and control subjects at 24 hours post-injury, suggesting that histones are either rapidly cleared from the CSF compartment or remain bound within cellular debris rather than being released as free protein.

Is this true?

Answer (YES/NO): NO